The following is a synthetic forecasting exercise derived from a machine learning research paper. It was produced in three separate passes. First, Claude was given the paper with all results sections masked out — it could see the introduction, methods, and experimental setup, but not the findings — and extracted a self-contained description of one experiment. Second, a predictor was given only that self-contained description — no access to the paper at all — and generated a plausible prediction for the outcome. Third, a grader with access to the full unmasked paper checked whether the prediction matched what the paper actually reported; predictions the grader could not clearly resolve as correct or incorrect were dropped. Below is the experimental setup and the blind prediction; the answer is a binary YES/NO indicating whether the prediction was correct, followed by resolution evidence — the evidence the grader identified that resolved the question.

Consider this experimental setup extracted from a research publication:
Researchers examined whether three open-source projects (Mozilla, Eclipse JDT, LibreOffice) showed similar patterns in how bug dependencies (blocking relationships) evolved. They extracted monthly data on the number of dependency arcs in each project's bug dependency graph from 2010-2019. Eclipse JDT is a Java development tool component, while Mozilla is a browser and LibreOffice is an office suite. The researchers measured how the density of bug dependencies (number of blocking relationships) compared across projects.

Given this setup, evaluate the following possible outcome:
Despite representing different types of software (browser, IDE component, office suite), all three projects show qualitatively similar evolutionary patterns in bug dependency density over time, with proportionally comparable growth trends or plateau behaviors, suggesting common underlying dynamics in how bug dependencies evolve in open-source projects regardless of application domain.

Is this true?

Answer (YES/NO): NO